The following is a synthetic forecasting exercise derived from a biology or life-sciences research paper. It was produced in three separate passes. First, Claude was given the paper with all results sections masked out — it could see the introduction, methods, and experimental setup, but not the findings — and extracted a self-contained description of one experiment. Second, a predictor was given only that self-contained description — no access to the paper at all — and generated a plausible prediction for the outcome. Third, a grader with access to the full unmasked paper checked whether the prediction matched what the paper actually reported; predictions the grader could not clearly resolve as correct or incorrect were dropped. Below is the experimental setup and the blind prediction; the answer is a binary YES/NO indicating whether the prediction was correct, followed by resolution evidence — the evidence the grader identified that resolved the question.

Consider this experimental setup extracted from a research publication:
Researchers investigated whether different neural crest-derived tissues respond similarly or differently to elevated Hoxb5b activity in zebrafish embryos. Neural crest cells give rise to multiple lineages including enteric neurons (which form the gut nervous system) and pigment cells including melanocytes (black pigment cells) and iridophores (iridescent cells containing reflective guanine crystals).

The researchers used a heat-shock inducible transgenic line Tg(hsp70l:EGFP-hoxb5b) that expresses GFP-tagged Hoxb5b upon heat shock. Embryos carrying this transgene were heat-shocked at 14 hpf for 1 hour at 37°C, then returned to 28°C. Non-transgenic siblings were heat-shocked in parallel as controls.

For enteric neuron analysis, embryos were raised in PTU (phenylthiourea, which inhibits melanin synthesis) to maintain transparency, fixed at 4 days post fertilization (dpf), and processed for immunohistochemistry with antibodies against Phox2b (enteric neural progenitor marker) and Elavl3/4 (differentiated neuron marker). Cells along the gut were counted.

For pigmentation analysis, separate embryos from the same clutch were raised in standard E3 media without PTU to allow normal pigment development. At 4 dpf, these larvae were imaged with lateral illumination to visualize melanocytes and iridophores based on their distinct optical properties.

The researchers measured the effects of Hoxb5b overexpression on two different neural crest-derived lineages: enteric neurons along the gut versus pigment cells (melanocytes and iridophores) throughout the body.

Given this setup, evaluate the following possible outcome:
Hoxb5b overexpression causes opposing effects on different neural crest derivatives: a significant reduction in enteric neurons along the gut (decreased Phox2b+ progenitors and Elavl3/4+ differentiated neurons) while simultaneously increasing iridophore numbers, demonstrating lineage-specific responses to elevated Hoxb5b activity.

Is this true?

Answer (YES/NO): NO